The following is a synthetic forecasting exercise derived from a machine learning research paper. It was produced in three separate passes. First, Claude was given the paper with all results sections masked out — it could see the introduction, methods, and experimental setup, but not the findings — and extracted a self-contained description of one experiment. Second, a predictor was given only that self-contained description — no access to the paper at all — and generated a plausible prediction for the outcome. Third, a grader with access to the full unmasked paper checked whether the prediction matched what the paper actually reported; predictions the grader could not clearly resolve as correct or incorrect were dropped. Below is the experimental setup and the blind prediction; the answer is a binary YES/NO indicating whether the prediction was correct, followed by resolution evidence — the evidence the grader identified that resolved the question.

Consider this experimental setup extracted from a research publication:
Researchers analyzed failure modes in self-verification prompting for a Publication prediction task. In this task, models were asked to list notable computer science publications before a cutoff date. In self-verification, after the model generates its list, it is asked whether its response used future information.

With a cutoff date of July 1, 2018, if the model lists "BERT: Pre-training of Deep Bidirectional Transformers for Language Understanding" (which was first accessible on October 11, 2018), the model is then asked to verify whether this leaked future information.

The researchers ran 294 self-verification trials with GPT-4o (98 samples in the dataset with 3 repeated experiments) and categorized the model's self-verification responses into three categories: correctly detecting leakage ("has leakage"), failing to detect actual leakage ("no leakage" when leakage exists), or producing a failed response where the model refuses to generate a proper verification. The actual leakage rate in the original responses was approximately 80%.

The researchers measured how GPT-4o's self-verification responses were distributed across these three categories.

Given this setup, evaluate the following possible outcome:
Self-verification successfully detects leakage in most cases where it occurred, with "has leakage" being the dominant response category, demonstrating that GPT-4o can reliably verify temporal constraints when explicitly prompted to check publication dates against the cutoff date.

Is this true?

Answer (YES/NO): NO